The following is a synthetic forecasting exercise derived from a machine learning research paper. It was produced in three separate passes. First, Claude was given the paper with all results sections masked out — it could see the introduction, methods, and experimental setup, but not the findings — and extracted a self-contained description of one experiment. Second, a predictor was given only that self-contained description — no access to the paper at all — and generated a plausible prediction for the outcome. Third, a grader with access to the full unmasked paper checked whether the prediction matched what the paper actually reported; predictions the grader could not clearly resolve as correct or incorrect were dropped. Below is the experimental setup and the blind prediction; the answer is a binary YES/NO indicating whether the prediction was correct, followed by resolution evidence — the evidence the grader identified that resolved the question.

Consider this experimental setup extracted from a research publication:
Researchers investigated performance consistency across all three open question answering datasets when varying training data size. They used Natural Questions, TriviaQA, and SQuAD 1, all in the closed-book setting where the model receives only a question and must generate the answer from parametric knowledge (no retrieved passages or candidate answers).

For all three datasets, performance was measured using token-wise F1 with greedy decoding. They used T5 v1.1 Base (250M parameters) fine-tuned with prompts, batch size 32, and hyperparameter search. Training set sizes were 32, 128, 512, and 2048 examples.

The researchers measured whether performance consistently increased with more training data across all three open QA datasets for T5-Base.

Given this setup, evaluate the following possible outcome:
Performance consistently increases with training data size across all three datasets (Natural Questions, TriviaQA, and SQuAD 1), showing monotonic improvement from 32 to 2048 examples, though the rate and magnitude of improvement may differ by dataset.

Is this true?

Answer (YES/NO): NO